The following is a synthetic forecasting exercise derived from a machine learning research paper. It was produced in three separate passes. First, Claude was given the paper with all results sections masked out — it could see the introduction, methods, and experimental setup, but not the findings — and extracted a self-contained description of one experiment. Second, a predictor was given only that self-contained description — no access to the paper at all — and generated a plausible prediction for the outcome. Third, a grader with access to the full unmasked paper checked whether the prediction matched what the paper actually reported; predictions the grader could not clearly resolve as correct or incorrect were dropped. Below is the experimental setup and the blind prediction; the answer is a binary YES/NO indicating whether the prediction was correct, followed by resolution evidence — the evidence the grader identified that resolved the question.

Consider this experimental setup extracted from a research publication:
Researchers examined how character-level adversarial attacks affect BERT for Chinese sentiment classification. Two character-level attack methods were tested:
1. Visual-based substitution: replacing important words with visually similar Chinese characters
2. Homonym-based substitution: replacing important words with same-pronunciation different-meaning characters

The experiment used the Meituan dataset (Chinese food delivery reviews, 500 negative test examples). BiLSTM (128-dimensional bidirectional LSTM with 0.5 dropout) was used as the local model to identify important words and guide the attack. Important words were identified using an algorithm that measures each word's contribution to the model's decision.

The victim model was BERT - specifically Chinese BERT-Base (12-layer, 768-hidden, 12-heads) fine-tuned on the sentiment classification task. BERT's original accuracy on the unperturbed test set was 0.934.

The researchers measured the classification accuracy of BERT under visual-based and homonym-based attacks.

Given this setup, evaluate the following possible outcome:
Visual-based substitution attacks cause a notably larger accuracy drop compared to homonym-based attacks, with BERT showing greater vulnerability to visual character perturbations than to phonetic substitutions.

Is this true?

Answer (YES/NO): NO